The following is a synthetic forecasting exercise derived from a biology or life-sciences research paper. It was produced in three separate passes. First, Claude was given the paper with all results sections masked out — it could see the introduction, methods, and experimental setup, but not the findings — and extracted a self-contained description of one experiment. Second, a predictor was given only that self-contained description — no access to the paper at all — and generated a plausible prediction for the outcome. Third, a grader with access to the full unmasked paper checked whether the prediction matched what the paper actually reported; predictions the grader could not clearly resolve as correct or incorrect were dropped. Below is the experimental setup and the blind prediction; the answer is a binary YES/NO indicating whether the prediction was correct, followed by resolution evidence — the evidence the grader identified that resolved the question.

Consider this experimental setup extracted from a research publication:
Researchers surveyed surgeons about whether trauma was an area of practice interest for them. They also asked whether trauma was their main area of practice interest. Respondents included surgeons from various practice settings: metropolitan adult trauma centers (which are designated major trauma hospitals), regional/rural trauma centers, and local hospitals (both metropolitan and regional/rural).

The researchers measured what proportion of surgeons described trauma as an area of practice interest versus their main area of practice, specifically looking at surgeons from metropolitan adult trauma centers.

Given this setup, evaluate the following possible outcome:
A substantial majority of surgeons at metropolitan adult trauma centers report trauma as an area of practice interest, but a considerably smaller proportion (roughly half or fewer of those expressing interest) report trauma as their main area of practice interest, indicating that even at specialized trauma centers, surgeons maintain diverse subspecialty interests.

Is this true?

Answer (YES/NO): NO